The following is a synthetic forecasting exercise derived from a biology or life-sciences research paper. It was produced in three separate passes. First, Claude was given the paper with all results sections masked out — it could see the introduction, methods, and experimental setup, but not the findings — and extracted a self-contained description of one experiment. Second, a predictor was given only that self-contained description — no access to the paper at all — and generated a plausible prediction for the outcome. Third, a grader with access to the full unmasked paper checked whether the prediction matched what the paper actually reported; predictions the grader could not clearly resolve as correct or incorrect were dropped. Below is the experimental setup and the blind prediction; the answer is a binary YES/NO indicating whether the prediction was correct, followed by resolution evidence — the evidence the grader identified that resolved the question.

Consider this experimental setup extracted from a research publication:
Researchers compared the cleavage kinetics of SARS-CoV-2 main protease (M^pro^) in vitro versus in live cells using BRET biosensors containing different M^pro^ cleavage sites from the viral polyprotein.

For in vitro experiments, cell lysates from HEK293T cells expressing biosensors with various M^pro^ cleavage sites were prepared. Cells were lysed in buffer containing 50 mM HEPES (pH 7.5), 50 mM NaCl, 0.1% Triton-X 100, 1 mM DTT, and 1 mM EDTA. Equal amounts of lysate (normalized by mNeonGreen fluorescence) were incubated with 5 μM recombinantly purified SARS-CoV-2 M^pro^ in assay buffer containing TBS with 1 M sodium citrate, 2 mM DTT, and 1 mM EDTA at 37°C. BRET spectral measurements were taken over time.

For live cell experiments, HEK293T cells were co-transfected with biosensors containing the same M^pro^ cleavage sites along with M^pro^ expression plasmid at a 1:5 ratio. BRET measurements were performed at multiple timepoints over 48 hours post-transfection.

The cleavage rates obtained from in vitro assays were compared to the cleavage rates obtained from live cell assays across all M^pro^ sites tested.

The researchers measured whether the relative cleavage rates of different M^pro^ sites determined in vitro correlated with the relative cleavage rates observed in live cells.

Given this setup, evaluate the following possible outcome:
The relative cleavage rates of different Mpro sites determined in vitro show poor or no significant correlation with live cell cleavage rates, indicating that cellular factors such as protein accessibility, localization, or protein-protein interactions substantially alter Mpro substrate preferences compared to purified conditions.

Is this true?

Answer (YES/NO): NO